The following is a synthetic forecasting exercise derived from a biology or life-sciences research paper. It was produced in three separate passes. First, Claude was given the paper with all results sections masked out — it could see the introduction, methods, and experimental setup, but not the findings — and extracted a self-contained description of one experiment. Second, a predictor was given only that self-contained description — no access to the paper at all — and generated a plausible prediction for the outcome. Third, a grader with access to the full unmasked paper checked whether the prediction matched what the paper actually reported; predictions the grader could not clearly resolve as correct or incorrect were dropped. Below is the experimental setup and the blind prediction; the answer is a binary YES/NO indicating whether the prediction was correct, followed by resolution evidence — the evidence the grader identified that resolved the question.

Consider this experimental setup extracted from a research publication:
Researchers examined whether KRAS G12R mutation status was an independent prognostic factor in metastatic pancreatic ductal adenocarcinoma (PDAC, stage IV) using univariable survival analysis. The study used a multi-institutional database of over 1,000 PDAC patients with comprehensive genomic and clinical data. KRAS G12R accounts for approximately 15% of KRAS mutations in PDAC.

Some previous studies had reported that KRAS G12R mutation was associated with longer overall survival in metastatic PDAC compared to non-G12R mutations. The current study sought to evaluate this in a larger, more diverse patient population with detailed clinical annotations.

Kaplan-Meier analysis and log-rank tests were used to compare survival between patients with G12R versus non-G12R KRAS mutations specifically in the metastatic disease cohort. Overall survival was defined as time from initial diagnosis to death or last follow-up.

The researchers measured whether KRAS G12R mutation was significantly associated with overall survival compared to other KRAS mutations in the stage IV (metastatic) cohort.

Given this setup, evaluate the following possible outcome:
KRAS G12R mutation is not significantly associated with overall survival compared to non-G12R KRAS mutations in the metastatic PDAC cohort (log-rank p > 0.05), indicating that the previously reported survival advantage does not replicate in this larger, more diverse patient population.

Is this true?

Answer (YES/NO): YES